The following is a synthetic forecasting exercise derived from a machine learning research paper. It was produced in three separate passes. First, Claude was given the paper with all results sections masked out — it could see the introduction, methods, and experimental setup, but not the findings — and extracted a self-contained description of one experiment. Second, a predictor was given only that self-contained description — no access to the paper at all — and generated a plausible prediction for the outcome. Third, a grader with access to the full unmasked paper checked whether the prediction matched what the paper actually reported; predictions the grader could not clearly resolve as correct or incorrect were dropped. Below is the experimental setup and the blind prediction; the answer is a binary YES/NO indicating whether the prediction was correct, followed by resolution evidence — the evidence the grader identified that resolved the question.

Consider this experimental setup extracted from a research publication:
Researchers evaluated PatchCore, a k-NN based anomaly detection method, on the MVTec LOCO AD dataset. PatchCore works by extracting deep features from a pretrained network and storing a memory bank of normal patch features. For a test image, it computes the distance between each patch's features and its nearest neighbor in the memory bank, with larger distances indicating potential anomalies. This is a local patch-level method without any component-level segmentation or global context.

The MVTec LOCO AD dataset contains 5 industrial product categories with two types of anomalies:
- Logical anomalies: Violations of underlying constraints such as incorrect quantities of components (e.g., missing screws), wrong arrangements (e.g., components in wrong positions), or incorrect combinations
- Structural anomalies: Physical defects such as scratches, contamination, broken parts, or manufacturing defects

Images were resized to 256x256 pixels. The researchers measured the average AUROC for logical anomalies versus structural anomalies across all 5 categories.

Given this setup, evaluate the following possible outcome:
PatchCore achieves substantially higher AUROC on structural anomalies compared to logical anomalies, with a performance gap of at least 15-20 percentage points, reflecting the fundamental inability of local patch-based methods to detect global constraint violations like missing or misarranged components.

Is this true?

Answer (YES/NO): YES